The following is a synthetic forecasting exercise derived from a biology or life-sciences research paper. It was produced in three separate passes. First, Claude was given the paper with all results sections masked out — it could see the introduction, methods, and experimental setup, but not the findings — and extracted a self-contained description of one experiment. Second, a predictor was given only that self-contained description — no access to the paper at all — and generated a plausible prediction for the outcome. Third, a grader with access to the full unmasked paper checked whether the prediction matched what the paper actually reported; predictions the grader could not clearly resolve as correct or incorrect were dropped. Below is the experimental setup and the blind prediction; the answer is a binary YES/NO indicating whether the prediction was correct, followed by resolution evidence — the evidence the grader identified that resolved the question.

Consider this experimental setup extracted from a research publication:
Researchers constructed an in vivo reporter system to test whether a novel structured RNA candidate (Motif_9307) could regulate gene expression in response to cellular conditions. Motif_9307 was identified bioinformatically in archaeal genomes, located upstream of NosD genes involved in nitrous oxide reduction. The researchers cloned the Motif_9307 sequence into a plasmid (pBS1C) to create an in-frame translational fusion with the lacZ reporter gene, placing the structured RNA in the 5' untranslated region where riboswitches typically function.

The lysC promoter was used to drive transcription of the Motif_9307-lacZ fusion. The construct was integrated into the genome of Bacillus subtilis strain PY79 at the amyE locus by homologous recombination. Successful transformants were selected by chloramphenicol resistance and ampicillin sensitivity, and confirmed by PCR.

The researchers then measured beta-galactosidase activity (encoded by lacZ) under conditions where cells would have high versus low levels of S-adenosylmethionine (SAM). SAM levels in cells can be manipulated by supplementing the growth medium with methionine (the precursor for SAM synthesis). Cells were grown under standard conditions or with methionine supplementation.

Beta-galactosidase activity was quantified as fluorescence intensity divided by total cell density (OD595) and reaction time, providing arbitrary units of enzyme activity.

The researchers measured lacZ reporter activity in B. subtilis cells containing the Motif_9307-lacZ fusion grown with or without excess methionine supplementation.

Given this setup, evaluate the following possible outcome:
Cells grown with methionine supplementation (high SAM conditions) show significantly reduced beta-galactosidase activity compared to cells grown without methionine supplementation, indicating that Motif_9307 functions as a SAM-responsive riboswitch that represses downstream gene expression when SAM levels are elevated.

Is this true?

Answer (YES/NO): NO